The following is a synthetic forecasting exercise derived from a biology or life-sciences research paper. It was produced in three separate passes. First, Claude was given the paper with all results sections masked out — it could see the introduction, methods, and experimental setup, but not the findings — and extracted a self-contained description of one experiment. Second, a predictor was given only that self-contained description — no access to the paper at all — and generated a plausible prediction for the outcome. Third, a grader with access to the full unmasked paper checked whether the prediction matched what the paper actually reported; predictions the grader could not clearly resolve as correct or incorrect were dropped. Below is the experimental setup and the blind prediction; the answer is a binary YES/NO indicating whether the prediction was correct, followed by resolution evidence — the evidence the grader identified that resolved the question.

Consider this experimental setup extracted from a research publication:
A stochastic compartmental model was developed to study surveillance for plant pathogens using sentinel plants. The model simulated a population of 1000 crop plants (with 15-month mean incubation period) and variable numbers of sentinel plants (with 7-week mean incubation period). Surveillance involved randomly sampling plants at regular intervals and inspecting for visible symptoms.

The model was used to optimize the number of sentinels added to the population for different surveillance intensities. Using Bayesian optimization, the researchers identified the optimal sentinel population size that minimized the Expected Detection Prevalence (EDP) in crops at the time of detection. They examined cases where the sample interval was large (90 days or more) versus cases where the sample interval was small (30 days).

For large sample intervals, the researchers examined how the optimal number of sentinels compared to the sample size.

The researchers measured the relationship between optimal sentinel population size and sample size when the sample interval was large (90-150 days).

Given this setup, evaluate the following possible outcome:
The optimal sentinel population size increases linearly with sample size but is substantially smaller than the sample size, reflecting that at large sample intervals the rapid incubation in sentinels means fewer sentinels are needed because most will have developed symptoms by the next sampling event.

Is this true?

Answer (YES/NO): NO